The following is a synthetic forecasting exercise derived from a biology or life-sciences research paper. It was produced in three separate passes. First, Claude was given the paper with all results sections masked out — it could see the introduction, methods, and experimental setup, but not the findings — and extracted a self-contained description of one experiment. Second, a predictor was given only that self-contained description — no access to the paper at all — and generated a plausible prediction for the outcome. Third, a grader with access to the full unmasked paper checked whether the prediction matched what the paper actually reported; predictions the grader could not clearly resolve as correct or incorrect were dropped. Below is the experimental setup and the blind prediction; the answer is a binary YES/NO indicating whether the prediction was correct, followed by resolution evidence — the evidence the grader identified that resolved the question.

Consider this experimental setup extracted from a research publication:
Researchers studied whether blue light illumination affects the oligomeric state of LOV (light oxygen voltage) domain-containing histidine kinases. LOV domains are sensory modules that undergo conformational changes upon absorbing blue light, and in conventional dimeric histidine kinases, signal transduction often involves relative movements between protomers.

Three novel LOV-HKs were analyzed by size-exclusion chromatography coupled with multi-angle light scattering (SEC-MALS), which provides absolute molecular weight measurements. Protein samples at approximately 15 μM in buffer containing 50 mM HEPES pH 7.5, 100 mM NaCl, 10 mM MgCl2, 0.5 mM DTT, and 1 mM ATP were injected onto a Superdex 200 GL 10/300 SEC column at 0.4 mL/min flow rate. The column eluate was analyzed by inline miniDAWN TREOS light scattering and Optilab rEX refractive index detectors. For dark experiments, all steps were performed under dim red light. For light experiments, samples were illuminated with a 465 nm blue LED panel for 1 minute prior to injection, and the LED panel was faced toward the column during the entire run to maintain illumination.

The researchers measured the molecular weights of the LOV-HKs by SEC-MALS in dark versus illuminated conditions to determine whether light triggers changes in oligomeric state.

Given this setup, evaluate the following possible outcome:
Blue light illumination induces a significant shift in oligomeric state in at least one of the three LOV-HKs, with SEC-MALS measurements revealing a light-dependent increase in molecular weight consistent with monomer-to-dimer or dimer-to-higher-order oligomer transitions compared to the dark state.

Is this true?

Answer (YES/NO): NO